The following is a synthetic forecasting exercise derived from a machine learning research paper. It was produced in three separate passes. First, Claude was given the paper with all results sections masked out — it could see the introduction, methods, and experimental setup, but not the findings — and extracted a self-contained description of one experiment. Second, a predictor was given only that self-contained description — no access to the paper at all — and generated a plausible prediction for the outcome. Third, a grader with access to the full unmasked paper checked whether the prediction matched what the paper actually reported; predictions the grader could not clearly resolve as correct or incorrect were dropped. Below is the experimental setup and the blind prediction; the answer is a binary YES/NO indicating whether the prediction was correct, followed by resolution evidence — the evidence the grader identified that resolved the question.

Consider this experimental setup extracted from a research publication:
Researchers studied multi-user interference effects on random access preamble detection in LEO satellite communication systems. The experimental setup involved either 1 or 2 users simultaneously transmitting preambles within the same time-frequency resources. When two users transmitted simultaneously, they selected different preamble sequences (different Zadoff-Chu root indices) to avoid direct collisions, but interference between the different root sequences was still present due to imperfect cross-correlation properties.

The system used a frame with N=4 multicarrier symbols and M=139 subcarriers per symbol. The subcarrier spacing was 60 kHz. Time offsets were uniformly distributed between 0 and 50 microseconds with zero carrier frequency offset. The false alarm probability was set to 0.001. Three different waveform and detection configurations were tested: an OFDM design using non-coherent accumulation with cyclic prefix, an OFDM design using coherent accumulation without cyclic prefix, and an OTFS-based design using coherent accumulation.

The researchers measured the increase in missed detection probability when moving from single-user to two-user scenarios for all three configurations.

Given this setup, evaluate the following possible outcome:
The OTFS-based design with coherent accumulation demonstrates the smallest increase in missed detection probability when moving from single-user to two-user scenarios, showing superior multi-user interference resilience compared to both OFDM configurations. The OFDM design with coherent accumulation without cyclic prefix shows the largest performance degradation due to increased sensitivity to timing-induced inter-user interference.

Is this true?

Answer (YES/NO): NO